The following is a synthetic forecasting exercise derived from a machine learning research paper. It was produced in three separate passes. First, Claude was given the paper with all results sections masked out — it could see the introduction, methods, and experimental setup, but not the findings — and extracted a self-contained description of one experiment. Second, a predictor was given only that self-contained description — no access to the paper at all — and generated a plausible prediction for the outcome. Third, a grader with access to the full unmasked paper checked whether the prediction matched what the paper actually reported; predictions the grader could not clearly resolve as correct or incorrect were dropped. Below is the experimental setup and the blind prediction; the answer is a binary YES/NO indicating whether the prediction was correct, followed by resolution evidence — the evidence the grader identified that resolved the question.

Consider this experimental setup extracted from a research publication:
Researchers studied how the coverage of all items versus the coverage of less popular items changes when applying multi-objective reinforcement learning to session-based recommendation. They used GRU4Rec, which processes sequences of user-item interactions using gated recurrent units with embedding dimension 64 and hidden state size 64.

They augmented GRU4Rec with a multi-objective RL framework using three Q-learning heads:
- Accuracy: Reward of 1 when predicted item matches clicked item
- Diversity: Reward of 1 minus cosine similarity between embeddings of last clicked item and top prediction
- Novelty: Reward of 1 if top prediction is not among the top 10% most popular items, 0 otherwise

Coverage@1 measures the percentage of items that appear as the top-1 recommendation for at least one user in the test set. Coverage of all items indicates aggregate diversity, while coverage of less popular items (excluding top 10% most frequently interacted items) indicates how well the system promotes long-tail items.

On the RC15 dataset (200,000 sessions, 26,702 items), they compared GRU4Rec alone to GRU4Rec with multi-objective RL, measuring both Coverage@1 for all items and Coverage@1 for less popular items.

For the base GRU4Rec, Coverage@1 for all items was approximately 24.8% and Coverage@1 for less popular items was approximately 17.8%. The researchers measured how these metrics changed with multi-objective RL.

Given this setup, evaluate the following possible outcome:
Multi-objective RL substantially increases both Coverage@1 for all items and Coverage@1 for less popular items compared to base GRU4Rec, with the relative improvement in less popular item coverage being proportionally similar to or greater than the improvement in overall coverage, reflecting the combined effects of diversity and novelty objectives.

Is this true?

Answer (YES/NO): YES